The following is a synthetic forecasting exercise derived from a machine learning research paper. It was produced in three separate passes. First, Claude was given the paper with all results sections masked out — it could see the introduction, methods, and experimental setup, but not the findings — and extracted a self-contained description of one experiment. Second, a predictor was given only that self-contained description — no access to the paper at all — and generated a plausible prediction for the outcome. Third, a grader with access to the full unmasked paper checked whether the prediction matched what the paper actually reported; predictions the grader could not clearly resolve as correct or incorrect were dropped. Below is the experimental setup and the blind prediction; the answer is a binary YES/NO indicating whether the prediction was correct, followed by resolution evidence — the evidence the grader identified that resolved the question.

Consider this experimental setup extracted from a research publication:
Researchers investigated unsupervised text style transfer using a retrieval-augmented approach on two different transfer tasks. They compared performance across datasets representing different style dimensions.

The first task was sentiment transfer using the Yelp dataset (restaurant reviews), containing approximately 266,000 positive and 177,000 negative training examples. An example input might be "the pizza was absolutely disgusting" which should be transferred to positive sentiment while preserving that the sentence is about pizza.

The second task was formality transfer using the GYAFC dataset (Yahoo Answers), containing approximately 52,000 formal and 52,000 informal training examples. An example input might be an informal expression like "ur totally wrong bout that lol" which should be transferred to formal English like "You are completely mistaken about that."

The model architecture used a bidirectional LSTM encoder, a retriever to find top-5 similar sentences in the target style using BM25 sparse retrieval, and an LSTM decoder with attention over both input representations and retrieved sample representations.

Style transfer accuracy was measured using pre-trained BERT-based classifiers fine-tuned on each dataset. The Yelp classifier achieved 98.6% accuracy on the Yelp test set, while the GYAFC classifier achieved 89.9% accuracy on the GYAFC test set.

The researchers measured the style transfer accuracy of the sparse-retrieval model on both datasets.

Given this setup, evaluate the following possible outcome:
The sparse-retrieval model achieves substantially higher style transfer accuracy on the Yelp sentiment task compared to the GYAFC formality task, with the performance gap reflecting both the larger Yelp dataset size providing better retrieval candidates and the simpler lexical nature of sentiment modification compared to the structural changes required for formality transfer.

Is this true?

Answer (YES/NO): YES